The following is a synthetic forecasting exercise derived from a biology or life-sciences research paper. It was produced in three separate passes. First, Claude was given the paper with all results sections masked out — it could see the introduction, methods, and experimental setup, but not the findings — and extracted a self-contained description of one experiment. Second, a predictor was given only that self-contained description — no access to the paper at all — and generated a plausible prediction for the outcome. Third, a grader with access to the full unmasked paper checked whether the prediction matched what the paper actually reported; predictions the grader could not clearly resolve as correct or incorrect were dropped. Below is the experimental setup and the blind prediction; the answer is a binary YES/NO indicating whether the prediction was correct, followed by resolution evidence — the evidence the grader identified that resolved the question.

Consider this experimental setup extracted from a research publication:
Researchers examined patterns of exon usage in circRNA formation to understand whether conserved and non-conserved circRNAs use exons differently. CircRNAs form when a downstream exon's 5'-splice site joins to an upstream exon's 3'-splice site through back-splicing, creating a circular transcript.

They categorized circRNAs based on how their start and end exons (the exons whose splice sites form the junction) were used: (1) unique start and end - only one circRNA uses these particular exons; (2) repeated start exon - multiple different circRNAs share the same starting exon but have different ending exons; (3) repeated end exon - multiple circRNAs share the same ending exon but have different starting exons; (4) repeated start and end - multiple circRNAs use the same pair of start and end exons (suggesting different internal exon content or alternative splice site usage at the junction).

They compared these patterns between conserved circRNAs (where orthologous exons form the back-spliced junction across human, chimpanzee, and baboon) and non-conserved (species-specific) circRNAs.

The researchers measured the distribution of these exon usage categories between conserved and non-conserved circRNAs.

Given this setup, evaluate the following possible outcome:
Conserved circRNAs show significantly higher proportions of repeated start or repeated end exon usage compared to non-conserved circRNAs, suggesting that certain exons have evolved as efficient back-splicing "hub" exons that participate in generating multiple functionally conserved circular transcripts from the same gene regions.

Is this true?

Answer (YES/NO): NO